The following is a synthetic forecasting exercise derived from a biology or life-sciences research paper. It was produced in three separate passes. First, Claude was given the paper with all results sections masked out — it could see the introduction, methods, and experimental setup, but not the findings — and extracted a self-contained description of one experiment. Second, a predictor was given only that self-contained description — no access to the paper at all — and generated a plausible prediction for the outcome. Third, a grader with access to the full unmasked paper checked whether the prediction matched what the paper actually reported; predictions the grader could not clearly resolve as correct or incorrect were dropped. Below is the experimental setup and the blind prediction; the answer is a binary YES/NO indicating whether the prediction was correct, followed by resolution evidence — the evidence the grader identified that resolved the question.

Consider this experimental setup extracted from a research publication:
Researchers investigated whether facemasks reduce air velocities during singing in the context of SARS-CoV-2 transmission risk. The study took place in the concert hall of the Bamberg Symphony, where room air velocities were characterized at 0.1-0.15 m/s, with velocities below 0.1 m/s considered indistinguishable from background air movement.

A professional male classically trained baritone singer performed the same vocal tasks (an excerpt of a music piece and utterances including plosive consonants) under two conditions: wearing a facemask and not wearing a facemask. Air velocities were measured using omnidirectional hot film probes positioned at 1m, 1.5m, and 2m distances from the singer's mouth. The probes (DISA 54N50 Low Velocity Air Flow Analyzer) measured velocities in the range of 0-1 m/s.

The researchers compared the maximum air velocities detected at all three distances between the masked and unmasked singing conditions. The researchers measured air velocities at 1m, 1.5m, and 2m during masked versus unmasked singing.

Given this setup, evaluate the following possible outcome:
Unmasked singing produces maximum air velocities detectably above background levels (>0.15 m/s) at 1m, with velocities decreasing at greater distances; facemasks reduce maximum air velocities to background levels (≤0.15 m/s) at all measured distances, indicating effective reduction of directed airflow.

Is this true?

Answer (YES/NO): YES